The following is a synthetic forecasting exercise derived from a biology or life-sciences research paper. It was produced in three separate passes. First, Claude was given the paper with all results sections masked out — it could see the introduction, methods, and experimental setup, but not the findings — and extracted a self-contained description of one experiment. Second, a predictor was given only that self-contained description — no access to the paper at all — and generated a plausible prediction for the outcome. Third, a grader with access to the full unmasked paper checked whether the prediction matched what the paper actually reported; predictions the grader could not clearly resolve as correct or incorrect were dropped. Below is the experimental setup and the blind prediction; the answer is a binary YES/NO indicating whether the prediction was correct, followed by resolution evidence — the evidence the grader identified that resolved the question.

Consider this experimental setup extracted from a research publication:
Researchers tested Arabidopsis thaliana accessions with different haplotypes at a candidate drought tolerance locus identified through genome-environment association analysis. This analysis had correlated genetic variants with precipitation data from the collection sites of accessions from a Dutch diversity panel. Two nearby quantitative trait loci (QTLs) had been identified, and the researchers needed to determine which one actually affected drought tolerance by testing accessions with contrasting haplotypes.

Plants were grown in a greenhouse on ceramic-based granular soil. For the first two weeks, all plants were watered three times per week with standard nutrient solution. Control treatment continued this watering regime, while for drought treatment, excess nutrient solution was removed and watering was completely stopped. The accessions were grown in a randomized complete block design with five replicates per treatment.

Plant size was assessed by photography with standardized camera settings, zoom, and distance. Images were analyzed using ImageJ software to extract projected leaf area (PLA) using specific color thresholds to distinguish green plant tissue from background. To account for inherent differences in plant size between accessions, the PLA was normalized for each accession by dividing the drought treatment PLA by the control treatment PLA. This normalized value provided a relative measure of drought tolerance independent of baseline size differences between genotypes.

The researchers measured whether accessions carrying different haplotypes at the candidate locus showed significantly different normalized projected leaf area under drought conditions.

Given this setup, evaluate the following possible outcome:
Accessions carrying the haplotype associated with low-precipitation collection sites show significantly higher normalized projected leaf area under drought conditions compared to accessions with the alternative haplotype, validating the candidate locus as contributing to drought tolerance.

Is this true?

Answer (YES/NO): NO